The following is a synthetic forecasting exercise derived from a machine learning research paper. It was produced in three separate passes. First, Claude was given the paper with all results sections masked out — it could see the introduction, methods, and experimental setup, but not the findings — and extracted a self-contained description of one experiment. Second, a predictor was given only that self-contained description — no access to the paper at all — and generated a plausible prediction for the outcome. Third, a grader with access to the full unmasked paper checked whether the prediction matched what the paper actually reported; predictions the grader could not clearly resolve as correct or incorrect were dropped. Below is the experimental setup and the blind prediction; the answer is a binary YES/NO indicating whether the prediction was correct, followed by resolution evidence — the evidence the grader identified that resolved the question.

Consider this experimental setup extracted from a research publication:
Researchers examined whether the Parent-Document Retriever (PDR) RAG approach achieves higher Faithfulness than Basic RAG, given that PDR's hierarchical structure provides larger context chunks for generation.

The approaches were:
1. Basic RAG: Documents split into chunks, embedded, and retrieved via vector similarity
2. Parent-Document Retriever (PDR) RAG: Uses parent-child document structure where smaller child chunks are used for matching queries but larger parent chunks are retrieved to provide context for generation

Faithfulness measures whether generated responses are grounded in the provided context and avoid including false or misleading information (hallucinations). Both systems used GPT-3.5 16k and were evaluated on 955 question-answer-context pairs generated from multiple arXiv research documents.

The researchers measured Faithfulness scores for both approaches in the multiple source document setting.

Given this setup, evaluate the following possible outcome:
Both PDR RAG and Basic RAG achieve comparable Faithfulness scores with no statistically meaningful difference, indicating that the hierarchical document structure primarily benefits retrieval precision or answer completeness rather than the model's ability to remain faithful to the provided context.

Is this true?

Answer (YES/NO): NO